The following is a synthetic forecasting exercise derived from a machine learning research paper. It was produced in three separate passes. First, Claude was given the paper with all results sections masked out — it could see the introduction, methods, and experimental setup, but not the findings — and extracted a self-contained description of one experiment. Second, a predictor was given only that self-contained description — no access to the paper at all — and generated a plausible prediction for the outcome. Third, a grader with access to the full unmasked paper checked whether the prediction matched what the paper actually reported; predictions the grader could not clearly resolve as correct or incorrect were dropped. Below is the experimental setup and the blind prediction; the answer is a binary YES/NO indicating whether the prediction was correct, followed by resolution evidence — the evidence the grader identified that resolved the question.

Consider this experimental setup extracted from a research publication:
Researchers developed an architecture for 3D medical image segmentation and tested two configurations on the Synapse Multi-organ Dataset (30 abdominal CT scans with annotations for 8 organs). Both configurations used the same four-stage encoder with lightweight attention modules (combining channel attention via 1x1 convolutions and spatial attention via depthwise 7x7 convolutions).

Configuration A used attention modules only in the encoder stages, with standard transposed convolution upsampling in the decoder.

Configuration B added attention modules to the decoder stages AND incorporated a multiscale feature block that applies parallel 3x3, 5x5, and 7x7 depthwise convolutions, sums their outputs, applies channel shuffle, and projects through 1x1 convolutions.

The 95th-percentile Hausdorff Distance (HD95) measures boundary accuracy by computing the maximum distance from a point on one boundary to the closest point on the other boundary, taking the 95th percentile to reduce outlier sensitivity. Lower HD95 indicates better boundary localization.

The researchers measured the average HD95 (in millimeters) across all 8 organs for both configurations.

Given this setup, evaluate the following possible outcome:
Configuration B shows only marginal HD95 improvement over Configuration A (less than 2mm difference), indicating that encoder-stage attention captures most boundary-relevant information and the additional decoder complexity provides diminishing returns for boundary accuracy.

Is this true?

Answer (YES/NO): NO